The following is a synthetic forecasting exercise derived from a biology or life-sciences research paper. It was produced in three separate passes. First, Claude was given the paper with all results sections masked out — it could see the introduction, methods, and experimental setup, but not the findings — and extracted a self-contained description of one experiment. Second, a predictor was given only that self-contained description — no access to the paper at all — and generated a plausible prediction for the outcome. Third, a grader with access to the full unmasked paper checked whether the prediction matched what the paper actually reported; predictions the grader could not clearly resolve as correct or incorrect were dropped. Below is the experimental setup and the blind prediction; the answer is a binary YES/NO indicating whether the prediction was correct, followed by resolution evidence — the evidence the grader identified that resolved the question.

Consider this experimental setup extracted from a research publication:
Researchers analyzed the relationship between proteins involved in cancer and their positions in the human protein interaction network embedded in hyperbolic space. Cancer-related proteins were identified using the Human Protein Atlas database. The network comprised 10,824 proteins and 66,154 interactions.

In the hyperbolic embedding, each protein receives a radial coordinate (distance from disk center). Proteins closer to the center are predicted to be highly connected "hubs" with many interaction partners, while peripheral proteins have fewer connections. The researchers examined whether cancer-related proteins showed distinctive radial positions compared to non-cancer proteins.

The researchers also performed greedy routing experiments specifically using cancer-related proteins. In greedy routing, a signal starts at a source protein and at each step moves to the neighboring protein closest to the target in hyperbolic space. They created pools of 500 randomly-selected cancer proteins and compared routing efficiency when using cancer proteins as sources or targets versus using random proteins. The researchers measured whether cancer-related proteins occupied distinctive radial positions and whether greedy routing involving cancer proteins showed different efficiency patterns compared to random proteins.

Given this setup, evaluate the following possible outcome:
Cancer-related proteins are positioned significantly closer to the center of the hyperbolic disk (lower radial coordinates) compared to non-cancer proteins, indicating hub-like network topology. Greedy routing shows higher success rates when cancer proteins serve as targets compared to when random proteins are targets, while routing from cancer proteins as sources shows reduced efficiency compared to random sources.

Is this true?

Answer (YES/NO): NO